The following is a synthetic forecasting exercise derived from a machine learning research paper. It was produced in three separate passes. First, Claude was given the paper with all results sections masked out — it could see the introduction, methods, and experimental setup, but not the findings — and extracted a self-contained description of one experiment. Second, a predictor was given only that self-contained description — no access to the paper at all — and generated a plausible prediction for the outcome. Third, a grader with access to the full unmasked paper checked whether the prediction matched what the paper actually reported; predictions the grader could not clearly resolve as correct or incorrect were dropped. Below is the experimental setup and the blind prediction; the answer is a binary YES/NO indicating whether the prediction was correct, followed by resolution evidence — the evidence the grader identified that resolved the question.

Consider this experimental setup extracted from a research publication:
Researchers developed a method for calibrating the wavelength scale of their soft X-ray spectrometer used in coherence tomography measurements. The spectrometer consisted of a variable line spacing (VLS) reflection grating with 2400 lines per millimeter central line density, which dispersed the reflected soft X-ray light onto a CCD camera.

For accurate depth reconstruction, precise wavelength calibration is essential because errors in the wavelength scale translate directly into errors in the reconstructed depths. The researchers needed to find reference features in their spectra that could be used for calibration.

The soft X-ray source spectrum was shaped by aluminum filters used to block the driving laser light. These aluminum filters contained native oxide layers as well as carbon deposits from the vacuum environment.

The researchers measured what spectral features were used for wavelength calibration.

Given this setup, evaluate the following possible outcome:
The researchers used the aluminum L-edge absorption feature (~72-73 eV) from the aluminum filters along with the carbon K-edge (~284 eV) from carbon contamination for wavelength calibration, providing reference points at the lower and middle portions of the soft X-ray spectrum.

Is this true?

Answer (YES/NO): NO